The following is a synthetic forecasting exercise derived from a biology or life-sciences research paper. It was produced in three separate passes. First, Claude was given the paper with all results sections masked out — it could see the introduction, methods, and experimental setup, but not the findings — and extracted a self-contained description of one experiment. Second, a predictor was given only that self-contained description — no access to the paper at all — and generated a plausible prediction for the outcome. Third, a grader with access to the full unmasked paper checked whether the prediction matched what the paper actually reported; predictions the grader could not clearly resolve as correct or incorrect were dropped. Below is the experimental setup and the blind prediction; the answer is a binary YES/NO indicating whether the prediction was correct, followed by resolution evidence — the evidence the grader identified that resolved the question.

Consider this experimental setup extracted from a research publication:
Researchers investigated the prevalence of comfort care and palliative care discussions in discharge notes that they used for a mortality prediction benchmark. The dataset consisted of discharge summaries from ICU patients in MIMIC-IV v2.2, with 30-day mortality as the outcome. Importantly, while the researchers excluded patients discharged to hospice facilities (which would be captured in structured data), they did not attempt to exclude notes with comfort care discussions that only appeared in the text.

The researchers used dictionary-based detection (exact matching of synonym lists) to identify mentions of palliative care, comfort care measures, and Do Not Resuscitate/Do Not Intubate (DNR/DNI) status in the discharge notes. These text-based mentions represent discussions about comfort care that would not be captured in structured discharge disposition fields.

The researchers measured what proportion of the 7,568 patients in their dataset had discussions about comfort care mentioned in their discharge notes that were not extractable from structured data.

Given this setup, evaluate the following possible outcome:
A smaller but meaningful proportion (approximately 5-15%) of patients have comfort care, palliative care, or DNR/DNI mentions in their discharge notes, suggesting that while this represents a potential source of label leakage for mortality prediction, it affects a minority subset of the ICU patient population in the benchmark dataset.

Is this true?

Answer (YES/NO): NO